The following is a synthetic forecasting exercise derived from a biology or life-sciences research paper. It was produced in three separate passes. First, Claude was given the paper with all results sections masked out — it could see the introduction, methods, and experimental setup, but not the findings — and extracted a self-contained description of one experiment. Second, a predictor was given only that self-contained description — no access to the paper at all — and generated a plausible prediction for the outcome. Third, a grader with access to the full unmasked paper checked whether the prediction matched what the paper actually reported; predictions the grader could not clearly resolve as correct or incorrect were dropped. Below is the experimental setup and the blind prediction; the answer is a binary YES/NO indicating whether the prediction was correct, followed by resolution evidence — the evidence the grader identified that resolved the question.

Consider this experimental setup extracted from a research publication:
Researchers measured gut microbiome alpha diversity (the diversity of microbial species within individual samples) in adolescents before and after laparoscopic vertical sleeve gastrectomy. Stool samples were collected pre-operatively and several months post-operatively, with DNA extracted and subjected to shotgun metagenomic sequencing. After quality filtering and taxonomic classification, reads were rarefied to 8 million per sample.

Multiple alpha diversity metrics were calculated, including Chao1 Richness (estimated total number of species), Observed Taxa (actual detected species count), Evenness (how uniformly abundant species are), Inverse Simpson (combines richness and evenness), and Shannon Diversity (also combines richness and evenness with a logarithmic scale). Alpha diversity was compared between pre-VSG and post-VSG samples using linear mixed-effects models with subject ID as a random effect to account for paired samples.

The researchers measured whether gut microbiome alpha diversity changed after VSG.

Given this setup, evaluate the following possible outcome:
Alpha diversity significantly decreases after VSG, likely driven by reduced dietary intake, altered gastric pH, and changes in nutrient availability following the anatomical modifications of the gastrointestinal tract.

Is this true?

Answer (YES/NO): NO